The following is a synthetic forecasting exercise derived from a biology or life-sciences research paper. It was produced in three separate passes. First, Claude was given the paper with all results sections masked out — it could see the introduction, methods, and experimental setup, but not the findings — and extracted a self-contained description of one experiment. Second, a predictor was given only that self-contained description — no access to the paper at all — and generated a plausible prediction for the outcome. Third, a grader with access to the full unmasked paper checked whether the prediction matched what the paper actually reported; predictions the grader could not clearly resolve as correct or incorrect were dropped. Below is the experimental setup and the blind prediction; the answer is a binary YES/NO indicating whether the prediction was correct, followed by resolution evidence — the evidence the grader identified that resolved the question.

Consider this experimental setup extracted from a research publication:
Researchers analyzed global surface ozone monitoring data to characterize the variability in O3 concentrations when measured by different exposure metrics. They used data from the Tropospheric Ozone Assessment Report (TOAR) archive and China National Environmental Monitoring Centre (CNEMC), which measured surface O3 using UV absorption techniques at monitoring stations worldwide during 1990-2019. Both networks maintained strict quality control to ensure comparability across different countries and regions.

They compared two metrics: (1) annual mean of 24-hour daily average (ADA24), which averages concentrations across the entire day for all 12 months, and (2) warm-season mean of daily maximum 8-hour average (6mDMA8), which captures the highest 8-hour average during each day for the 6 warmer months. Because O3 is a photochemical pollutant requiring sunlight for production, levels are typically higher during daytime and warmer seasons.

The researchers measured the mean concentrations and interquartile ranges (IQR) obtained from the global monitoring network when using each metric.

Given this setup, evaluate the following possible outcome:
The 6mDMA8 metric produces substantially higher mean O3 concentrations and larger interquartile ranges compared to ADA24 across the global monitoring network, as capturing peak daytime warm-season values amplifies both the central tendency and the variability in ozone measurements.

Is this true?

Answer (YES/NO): YES